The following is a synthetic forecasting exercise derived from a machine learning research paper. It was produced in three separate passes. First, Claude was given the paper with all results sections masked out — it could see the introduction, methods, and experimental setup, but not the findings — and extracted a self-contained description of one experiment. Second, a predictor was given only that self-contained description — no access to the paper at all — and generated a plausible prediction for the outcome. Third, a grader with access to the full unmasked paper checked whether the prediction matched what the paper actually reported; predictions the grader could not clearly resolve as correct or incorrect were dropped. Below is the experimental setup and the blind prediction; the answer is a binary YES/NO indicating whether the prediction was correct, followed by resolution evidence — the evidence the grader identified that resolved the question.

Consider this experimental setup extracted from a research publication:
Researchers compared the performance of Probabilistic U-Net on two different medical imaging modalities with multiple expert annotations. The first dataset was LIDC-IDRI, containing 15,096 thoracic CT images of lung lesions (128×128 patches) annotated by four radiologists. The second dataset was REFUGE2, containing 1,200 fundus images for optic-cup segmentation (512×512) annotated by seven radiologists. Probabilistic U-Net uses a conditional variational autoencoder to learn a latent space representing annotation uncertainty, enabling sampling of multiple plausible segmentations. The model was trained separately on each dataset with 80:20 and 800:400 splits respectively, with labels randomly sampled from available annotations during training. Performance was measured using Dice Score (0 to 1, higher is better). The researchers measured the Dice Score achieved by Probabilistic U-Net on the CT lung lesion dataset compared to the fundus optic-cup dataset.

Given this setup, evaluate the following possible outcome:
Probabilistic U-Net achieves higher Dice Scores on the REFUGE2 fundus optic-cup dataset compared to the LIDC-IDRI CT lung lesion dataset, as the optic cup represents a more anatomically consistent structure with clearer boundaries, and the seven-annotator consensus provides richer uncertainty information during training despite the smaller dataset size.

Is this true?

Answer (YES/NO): YES